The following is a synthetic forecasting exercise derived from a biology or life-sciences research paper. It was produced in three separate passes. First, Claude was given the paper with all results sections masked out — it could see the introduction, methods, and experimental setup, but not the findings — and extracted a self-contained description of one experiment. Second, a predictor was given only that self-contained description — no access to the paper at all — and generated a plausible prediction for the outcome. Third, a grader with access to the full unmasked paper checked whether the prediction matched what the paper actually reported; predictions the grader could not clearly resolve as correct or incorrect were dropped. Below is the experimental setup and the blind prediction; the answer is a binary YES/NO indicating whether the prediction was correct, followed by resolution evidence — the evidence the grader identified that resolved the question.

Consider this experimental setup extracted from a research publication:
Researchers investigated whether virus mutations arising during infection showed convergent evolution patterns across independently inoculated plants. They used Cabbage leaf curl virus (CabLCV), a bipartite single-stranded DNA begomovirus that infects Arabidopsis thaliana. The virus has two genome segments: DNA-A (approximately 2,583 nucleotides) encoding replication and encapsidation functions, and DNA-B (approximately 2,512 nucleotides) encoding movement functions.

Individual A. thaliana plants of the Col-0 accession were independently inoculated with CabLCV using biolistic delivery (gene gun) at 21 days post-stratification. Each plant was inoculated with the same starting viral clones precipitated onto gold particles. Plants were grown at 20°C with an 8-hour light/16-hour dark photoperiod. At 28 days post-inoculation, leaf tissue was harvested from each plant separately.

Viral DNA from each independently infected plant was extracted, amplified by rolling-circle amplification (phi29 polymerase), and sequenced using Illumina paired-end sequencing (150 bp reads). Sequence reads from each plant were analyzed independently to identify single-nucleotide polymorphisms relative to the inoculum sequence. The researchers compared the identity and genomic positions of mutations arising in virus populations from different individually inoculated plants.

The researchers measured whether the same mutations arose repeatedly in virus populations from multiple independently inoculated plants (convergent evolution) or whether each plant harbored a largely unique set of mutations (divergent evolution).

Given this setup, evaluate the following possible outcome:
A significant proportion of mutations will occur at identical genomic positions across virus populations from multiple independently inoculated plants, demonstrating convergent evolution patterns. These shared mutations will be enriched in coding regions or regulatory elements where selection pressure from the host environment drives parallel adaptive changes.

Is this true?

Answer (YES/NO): YES